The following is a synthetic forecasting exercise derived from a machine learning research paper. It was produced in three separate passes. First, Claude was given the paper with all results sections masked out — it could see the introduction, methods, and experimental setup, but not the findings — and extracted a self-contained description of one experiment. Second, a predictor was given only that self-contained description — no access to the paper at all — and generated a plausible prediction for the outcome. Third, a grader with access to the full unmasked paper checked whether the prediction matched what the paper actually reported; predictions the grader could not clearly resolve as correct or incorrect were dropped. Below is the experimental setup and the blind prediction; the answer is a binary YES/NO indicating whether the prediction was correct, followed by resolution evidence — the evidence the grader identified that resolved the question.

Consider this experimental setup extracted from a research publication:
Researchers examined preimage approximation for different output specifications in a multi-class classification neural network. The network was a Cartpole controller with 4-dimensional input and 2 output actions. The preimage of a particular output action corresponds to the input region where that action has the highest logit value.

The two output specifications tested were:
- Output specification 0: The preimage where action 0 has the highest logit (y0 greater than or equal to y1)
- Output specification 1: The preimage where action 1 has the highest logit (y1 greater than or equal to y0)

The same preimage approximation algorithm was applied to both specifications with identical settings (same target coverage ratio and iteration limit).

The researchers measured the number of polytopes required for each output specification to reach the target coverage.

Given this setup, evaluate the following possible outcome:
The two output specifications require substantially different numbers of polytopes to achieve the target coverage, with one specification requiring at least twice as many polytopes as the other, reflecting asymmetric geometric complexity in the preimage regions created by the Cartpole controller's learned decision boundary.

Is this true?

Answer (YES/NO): YES